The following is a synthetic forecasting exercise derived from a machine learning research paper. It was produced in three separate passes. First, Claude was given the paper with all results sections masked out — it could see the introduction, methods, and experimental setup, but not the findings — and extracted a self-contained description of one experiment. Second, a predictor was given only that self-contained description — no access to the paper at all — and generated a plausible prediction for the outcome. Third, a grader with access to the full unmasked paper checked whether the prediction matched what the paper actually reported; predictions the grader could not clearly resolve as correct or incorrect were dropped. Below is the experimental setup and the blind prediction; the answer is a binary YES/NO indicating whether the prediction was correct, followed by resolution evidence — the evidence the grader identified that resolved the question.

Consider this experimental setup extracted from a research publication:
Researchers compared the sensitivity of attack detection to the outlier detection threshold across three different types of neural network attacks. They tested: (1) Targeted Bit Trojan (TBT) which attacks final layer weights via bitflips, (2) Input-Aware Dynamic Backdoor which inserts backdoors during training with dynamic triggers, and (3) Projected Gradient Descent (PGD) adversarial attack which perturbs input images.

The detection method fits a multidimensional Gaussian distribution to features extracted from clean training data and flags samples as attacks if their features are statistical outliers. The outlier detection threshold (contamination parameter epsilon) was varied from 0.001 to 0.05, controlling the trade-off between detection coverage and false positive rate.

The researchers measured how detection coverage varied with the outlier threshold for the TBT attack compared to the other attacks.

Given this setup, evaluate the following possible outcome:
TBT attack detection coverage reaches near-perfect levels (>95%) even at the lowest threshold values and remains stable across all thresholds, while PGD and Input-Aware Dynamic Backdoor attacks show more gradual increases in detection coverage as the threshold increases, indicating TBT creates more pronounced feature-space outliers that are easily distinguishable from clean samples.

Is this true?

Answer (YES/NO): YES